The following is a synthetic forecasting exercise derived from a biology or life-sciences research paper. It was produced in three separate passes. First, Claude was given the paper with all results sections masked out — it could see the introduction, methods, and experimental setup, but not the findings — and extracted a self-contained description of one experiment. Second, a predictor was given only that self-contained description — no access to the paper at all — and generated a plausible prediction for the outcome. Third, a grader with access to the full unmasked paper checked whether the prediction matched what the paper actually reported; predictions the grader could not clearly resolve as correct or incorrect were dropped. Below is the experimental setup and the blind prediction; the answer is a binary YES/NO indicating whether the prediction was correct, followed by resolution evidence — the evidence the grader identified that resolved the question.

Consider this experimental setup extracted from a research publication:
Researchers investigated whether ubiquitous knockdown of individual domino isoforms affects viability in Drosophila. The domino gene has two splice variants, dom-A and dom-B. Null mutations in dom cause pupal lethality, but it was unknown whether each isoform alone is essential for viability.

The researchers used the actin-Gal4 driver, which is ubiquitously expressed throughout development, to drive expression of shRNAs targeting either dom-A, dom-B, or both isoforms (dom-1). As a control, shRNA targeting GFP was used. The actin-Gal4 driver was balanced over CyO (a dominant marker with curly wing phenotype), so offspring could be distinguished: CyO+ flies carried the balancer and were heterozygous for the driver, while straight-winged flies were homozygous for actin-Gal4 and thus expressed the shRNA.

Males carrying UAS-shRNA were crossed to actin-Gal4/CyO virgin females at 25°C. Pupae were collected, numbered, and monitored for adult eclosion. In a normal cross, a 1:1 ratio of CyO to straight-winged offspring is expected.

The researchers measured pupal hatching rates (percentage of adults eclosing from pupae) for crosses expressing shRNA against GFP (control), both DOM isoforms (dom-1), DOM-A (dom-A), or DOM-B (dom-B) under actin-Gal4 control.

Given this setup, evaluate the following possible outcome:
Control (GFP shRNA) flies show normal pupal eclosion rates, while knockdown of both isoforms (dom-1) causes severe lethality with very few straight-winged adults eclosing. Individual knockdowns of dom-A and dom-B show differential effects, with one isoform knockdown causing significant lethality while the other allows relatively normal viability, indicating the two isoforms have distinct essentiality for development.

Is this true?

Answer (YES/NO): NO